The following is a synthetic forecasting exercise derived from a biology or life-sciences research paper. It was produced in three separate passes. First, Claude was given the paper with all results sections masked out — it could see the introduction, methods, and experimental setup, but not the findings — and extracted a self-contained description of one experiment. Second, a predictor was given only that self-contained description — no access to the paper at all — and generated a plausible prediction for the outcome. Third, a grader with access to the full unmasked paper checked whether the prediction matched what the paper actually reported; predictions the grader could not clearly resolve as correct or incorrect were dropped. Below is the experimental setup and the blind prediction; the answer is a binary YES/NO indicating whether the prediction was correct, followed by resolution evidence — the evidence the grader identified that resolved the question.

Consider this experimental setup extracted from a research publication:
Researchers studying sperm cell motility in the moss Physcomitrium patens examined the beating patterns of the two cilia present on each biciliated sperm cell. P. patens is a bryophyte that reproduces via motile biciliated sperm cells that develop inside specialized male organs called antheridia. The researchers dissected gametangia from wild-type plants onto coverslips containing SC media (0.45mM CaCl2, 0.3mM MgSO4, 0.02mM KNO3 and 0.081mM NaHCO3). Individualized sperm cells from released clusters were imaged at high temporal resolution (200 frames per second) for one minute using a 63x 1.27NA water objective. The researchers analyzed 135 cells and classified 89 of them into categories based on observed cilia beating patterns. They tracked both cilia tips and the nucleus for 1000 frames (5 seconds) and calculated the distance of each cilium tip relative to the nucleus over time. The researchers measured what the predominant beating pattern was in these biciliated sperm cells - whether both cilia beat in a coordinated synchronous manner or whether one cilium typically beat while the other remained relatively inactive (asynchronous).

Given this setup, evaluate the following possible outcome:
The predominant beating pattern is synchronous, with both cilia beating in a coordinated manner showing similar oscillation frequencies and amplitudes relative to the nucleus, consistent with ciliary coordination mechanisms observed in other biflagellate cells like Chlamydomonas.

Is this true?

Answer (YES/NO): NO